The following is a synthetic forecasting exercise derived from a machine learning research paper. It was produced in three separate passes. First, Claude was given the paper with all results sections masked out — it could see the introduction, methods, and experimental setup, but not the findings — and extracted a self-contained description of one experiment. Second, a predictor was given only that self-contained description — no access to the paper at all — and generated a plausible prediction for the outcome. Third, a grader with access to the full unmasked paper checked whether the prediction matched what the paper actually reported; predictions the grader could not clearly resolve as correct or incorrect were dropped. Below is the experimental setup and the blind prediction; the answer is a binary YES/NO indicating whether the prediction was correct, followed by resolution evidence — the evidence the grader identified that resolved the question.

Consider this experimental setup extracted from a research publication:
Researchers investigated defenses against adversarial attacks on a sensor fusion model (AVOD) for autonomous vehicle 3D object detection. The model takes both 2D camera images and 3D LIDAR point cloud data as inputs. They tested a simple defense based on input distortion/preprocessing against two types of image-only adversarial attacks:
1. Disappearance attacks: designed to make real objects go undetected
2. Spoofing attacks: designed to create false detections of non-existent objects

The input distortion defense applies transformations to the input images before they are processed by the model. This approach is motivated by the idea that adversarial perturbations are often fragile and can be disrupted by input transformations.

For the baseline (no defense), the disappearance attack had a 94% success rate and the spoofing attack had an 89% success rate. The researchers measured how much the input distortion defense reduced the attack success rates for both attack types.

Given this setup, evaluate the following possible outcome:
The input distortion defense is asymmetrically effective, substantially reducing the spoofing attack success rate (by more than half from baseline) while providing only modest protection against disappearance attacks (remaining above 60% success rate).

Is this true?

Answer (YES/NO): NO